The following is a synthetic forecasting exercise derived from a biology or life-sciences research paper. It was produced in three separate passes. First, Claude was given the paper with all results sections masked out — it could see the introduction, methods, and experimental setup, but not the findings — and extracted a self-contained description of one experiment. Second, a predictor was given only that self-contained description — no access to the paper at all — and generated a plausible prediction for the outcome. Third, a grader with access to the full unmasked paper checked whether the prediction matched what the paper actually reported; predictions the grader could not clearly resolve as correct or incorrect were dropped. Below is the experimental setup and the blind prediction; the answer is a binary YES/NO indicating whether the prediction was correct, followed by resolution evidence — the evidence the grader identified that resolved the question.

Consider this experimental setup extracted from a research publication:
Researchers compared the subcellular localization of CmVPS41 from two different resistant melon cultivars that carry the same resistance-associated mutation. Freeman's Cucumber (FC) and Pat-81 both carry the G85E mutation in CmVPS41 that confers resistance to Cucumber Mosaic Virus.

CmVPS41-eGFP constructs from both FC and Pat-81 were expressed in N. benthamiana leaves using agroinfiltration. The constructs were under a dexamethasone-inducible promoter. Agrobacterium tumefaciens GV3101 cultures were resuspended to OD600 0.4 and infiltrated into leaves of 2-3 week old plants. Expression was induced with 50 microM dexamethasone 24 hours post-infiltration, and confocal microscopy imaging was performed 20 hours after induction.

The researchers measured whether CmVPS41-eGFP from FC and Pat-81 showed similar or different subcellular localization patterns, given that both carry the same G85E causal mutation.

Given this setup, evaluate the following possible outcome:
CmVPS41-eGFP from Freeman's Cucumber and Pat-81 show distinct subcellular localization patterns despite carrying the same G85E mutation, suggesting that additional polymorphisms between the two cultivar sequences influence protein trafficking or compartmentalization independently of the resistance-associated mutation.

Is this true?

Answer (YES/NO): NO